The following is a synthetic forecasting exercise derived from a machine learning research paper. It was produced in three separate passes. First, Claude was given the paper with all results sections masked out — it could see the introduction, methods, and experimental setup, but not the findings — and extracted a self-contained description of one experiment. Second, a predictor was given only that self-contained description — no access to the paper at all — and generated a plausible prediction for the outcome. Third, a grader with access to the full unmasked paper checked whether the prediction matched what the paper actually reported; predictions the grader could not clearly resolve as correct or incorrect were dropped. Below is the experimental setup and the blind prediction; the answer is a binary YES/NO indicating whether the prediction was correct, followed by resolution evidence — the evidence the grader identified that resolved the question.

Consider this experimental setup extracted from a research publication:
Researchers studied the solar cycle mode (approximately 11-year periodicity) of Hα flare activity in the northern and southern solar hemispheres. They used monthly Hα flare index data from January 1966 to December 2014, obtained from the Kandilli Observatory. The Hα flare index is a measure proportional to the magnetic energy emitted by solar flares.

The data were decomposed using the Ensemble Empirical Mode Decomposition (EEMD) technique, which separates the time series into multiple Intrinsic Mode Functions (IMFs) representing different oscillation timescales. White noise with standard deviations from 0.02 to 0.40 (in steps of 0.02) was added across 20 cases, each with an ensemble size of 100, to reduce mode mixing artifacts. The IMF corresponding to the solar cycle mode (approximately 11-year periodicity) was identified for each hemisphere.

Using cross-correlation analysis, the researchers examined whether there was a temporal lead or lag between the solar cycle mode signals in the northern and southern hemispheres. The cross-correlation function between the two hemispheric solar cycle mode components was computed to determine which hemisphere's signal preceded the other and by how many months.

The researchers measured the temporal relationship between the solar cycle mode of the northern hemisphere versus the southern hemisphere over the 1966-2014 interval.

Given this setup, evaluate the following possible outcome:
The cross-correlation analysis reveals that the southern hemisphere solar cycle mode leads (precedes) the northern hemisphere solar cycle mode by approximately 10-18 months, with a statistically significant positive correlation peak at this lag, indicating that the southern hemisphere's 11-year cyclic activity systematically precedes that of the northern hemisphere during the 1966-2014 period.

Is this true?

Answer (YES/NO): NO